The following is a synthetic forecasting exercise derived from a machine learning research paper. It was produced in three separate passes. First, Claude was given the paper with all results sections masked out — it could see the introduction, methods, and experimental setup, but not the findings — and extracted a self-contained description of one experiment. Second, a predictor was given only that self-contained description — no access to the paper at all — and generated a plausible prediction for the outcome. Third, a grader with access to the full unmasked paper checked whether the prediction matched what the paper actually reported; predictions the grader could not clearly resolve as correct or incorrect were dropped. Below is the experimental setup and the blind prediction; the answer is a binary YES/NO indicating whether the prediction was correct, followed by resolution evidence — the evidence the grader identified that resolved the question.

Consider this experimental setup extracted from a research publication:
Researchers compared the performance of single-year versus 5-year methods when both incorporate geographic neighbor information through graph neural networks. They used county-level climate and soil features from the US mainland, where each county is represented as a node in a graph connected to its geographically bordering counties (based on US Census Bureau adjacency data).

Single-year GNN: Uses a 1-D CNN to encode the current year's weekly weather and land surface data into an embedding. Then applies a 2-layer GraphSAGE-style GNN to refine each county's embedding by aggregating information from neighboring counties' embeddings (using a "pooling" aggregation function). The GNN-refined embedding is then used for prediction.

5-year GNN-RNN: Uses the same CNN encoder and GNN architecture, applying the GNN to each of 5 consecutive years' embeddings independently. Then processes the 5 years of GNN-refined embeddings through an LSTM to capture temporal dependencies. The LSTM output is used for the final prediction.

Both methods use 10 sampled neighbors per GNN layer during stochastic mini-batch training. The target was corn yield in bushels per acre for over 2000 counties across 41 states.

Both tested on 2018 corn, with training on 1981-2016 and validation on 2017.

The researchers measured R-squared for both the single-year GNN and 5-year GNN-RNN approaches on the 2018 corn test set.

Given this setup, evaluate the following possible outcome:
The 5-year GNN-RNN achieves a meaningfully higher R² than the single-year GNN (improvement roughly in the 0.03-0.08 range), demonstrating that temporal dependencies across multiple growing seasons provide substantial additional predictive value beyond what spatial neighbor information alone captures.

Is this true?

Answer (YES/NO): NO